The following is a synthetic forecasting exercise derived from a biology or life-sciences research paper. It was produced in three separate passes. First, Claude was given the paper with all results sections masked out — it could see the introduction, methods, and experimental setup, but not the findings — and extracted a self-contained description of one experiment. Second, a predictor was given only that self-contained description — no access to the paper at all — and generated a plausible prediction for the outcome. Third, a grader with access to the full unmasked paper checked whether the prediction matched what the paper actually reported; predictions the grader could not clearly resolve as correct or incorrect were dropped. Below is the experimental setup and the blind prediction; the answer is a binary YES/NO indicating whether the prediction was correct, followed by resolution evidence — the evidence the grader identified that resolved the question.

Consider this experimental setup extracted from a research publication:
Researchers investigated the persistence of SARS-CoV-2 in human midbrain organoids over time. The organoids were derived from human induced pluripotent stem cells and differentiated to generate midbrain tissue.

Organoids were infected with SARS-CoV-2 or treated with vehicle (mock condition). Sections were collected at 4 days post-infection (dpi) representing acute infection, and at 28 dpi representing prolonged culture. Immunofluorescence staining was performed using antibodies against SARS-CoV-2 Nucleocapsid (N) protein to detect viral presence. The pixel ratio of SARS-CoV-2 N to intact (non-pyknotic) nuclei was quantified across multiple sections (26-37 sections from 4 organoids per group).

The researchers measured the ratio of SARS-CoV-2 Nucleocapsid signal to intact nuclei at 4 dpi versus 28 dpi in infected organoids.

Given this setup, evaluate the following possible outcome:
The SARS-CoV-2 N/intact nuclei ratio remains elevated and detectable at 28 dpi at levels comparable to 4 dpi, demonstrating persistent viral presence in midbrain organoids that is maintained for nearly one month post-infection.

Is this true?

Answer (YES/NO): NO